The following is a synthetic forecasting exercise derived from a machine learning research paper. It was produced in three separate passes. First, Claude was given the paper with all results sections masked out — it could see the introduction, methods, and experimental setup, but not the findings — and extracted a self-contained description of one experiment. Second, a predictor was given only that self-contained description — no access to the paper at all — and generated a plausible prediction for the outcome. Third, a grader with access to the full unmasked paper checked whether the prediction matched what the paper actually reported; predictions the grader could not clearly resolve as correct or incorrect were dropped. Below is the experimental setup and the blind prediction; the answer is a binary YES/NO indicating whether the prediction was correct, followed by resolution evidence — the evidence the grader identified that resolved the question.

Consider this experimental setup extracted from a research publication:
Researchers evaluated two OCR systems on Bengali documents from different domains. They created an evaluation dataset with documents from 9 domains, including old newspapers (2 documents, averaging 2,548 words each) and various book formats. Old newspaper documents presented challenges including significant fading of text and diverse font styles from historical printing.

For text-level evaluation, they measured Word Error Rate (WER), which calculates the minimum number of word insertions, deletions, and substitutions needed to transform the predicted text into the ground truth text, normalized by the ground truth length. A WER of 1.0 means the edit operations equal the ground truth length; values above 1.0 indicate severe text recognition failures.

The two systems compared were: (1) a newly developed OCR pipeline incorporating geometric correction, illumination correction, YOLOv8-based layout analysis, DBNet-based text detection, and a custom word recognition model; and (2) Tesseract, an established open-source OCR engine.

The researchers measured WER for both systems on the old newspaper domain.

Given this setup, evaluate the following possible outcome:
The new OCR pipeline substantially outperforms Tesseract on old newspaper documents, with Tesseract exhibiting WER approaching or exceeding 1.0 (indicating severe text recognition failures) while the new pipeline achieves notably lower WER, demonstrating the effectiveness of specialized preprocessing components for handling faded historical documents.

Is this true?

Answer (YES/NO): NO